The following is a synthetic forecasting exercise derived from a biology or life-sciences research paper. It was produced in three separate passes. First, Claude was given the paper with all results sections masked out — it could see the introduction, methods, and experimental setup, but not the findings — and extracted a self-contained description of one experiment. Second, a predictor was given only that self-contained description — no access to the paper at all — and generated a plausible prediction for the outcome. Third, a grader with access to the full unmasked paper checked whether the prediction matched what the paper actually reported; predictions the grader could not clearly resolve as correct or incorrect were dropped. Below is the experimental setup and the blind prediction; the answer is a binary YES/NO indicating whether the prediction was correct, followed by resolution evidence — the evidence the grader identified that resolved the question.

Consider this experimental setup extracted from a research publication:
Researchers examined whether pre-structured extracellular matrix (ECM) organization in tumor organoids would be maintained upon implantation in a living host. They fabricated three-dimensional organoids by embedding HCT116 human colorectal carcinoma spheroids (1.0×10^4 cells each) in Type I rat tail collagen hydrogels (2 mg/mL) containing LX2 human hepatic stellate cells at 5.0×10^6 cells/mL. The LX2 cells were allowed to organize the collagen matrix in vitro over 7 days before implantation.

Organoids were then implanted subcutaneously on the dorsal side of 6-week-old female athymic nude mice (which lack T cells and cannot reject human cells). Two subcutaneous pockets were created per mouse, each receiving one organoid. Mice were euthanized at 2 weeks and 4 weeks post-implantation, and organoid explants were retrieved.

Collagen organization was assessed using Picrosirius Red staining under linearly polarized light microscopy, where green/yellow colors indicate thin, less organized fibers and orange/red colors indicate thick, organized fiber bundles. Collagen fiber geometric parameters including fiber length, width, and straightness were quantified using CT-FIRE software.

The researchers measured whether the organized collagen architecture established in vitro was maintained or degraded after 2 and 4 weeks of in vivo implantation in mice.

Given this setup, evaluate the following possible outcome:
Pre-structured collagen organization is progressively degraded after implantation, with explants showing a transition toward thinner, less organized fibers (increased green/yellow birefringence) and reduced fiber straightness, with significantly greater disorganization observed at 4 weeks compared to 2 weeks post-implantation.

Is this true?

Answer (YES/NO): NO